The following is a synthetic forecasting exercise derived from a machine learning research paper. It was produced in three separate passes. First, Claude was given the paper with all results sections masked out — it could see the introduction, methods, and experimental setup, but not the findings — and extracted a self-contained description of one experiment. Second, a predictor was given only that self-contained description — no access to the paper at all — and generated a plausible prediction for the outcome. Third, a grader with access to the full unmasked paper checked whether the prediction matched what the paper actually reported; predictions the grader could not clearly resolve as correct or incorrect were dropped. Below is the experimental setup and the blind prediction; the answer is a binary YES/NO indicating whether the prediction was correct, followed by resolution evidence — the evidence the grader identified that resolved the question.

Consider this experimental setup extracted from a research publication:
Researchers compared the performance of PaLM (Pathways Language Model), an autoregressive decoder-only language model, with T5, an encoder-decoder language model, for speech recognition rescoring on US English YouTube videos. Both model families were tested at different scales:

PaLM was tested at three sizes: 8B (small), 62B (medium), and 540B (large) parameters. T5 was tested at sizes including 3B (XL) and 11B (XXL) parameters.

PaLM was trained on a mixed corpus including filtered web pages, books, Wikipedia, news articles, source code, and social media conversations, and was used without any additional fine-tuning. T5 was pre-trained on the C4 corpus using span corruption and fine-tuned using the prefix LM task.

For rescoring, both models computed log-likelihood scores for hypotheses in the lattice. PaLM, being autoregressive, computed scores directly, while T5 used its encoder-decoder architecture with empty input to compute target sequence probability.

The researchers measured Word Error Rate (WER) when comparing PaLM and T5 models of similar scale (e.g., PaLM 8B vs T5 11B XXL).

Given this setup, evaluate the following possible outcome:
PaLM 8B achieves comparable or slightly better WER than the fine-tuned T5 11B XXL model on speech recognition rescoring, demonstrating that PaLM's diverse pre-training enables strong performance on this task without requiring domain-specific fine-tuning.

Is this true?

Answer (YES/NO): YES